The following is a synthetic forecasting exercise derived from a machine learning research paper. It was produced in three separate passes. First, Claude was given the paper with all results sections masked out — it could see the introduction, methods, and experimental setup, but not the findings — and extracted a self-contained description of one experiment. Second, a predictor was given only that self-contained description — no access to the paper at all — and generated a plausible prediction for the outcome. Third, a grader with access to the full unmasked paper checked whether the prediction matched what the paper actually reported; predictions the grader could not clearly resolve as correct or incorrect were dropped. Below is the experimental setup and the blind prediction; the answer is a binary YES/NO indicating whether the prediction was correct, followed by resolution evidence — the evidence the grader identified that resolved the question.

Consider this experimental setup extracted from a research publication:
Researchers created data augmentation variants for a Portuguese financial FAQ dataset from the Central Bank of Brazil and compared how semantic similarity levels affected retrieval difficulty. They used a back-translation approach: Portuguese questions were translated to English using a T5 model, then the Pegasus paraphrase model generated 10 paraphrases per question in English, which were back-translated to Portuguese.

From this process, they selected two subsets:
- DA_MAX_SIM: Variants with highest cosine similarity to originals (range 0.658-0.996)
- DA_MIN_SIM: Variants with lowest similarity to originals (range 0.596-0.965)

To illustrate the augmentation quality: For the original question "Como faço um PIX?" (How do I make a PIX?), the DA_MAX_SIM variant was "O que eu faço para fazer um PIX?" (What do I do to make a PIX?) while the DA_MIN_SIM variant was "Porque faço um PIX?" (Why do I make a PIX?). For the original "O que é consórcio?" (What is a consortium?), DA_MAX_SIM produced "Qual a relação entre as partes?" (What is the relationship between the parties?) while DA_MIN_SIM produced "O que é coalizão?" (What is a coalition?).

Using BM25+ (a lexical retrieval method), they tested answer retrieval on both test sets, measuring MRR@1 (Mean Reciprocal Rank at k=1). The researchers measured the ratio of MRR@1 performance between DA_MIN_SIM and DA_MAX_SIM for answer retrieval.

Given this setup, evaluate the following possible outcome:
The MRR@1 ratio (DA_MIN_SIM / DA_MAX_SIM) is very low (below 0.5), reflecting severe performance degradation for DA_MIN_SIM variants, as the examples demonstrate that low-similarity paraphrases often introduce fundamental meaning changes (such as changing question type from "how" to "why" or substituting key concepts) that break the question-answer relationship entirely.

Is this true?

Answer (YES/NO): NO